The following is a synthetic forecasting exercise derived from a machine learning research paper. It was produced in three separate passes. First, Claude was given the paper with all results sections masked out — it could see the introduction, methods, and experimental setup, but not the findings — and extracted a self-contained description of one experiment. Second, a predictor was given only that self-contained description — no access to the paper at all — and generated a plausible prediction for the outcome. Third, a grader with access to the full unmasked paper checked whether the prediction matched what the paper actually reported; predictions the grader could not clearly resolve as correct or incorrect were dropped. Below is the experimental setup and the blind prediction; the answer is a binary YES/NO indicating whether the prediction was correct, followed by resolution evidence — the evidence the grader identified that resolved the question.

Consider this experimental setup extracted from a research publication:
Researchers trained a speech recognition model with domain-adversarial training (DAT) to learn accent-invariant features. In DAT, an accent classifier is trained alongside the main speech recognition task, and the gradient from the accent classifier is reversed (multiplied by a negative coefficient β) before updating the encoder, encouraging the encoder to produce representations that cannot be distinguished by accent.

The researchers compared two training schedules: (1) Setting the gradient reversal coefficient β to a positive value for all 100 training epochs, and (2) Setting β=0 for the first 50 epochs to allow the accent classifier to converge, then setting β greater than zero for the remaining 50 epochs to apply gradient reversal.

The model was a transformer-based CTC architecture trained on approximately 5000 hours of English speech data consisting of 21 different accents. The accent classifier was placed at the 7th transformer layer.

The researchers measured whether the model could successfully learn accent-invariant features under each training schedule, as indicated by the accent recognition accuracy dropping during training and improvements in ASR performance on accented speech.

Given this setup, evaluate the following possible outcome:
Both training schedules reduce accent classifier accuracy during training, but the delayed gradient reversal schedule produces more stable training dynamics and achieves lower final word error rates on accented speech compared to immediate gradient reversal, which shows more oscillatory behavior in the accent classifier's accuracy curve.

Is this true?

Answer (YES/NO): NO